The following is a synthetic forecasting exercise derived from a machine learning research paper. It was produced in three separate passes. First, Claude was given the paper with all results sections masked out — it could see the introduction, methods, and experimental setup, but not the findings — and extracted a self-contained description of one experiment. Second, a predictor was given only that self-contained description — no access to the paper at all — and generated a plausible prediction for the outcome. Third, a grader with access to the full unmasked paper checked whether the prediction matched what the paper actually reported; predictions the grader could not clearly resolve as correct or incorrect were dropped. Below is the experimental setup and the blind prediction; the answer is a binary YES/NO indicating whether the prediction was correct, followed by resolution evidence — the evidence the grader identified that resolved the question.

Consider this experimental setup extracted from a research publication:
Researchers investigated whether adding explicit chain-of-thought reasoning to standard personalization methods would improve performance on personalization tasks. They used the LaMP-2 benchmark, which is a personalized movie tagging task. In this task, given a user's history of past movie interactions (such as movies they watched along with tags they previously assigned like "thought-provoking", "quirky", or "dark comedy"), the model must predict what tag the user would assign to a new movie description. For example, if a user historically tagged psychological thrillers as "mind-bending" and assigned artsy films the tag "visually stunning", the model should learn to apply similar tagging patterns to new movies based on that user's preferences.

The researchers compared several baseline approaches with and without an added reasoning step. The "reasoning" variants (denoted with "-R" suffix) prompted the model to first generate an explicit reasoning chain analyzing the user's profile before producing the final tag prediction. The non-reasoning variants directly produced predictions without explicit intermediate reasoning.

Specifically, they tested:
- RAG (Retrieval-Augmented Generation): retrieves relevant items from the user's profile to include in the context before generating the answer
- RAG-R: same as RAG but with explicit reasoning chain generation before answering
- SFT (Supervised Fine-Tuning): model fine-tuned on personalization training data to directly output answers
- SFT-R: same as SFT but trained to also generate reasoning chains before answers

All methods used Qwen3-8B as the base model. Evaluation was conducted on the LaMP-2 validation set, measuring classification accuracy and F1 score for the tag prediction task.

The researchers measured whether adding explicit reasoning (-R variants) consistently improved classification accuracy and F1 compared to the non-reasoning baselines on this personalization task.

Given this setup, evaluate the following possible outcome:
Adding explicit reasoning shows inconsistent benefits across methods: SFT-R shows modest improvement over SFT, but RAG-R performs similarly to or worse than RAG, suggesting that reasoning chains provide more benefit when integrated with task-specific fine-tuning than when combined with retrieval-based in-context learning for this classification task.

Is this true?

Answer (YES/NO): NO